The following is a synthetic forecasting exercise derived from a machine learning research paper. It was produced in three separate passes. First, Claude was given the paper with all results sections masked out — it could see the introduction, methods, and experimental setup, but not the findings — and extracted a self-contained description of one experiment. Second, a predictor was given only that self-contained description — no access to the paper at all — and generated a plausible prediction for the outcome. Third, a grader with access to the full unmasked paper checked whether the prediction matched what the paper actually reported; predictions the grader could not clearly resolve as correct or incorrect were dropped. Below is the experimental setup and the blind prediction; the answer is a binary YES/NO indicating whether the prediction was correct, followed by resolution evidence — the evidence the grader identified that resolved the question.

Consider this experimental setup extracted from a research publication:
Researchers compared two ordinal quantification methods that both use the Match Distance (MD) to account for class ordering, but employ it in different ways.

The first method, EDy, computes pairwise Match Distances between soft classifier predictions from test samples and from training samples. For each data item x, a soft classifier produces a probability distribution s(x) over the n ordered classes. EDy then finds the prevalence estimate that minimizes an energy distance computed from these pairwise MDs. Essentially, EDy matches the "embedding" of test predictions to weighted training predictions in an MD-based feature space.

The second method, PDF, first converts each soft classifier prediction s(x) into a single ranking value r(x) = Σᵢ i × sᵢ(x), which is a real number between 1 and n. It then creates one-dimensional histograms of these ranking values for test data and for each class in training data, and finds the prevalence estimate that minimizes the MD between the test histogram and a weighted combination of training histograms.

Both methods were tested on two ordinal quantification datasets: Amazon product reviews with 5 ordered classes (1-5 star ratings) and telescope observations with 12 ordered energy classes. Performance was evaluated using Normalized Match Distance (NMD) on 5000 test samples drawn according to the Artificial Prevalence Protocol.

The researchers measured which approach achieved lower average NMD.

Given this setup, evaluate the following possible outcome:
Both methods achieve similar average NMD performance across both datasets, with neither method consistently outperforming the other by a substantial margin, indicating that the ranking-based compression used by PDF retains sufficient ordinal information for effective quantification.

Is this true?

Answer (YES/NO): NO